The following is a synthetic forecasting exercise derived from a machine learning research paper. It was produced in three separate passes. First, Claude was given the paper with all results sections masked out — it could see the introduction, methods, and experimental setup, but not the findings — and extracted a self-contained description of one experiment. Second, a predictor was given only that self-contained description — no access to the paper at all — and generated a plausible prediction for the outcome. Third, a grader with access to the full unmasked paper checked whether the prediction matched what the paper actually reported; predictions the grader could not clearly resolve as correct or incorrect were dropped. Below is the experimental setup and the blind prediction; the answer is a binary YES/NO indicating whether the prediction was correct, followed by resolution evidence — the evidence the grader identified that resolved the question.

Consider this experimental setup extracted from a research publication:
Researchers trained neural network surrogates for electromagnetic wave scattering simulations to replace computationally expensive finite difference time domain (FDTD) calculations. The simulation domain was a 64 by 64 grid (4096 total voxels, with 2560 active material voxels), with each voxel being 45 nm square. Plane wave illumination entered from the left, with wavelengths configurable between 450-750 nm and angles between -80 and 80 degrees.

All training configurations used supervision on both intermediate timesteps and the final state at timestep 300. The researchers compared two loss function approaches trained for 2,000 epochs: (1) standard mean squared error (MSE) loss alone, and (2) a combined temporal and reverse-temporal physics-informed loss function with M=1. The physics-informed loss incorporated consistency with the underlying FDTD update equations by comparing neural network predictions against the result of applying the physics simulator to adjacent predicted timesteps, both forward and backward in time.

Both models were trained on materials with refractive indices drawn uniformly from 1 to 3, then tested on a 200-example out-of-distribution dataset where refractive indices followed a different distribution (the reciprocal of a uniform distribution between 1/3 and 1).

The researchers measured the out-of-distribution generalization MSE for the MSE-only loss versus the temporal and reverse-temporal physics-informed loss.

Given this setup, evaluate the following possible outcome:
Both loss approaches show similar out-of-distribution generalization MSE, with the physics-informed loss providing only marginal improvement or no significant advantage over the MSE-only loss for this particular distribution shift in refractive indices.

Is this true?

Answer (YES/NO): NO